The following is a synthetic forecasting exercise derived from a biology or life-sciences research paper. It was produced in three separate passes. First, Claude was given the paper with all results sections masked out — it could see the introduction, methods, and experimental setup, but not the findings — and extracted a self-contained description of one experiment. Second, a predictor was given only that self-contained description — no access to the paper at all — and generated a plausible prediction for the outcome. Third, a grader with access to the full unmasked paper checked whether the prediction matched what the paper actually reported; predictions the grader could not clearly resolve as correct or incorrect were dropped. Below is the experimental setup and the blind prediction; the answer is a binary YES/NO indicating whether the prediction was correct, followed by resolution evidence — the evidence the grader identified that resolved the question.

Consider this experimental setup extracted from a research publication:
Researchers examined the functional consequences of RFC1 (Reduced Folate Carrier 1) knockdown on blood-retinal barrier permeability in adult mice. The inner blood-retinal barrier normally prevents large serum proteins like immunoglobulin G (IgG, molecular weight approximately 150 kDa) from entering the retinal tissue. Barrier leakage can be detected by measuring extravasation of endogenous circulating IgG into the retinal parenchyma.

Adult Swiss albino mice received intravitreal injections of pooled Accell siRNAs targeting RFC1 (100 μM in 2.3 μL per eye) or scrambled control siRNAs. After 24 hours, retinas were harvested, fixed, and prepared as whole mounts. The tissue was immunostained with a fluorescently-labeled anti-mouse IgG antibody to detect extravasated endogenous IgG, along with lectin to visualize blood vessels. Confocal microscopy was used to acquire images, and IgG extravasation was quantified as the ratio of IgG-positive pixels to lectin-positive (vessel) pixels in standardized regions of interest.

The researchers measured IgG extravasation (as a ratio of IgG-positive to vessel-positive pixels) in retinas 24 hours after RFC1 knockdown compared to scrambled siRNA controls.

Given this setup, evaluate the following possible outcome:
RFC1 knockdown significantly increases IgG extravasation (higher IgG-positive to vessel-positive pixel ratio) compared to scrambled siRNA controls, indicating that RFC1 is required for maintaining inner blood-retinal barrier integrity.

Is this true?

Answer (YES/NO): YES